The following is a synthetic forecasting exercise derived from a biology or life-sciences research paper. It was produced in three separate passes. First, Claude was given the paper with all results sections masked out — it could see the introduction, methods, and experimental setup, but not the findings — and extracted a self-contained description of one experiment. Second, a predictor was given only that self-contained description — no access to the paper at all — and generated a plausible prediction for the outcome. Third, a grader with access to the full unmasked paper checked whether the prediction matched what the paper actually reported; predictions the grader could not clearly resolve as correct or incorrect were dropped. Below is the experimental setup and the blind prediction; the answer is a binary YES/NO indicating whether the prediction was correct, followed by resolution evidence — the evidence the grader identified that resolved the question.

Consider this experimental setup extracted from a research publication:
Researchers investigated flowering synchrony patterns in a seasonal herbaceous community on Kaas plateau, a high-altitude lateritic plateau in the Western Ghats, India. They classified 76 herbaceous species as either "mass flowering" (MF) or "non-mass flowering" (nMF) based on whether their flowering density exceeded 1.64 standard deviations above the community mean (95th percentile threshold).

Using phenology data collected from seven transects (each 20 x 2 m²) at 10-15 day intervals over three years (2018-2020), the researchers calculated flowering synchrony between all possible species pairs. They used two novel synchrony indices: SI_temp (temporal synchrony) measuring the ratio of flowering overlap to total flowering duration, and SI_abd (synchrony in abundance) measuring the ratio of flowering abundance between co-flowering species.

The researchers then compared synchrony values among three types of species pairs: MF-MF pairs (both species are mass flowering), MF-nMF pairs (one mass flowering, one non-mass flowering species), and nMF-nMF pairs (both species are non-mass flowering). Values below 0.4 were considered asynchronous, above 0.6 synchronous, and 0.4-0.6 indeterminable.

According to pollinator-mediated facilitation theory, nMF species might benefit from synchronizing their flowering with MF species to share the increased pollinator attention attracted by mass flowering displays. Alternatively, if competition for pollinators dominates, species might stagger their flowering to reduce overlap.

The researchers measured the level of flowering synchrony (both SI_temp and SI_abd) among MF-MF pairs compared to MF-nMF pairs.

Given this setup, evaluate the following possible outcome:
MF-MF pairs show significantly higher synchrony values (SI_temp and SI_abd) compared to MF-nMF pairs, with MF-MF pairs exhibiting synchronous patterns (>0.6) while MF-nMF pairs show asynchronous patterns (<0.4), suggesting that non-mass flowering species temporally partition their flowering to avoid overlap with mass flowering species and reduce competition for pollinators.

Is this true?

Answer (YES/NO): NO